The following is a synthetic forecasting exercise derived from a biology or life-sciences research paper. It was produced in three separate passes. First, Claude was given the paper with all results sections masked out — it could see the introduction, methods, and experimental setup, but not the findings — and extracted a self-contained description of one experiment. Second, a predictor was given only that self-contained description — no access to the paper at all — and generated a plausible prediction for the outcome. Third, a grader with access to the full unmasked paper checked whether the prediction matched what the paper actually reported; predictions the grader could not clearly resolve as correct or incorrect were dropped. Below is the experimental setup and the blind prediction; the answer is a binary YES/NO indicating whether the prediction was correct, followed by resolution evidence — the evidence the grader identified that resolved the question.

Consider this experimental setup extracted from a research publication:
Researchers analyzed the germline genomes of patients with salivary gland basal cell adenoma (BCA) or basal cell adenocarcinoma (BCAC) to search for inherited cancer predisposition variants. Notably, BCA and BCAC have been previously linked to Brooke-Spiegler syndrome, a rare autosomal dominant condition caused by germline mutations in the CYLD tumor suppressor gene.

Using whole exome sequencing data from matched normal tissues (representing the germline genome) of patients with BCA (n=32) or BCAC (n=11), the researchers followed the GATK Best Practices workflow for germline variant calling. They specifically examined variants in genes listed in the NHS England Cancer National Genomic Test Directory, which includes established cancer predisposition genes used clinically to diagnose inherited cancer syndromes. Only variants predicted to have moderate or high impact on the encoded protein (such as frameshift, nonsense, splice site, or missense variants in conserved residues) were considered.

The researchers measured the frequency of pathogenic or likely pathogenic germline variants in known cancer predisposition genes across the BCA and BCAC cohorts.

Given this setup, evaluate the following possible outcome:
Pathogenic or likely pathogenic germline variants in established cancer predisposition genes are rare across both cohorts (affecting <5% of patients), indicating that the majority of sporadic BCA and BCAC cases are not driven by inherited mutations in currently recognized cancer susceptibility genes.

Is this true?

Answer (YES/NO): NO